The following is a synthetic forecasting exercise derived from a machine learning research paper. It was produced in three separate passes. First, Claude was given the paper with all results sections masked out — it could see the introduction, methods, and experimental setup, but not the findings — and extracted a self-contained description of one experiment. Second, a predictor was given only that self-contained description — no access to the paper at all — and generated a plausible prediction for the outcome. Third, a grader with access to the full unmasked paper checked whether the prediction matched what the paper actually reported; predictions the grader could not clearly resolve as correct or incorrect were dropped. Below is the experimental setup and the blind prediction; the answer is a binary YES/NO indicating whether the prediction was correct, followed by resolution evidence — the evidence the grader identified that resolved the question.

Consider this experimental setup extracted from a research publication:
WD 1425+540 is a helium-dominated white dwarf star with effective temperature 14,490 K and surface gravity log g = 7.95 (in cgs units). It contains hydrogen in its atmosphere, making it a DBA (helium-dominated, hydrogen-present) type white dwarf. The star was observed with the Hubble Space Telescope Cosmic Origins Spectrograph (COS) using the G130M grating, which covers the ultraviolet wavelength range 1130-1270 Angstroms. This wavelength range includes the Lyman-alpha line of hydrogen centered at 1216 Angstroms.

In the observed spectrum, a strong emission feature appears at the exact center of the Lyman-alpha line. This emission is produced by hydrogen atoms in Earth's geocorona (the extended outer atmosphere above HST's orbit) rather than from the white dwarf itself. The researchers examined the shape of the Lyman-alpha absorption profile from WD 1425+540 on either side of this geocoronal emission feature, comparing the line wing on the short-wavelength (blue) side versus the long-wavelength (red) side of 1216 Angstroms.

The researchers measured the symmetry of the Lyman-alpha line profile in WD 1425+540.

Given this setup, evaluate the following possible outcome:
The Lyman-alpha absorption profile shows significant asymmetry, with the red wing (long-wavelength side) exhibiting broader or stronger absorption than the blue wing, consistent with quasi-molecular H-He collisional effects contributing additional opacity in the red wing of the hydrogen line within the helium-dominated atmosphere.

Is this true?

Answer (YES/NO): NO